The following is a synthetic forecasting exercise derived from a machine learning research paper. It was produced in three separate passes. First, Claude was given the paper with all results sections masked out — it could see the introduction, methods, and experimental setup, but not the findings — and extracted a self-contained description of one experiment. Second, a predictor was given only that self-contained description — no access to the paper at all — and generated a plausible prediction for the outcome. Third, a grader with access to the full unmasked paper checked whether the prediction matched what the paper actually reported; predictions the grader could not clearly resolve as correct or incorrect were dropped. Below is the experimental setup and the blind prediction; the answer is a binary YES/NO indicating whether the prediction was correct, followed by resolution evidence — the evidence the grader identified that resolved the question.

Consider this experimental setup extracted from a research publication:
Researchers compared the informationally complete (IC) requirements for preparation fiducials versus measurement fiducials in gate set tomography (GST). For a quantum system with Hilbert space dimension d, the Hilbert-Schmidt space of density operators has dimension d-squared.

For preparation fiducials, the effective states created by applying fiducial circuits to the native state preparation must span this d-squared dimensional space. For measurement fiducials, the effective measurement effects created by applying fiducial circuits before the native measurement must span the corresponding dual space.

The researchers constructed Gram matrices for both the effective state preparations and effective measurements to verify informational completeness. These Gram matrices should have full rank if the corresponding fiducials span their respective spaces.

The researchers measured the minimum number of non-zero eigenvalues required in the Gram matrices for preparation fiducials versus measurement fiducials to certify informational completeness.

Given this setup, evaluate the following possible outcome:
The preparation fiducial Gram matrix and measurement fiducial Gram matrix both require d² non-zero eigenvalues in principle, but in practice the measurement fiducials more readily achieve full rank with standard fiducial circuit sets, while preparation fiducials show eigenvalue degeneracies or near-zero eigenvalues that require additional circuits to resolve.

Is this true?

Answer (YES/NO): NO